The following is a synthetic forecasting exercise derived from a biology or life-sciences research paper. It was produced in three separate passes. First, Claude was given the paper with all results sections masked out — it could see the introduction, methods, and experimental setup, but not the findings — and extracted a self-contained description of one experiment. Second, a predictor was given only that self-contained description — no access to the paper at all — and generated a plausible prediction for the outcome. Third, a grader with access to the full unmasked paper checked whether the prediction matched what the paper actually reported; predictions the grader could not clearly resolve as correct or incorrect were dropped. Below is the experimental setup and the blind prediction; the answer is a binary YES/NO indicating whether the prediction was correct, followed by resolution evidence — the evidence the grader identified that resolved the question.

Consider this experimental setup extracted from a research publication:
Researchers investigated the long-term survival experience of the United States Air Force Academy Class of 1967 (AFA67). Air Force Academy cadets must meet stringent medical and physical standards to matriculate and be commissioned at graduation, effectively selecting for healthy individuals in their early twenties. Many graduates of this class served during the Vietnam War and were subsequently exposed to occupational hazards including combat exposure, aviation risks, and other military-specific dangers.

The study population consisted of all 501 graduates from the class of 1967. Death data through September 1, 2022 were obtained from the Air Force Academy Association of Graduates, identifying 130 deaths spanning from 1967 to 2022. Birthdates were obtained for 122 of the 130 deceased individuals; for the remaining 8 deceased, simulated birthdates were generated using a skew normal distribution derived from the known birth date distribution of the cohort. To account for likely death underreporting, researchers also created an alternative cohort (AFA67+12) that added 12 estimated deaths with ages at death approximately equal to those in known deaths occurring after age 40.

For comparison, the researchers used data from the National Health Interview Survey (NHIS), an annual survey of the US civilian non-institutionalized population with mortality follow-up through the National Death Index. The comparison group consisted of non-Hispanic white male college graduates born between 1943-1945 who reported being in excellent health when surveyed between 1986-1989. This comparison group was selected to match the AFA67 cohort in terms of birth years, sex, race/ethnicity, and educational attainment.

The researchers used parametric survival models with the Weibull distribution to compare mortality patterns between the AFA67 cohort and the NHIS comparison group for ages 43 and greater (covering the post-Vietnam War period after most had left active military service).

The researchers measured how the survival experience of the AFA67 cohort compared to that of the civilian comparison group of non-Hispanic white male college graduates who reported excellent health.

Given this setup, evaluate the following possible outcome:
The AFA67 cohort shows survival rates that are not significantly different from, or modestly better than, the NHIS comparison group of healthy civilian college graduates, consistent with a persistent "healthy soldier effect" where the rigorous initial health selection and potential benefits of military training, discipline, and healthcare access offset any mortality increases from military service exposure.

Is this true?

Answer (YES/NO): YES